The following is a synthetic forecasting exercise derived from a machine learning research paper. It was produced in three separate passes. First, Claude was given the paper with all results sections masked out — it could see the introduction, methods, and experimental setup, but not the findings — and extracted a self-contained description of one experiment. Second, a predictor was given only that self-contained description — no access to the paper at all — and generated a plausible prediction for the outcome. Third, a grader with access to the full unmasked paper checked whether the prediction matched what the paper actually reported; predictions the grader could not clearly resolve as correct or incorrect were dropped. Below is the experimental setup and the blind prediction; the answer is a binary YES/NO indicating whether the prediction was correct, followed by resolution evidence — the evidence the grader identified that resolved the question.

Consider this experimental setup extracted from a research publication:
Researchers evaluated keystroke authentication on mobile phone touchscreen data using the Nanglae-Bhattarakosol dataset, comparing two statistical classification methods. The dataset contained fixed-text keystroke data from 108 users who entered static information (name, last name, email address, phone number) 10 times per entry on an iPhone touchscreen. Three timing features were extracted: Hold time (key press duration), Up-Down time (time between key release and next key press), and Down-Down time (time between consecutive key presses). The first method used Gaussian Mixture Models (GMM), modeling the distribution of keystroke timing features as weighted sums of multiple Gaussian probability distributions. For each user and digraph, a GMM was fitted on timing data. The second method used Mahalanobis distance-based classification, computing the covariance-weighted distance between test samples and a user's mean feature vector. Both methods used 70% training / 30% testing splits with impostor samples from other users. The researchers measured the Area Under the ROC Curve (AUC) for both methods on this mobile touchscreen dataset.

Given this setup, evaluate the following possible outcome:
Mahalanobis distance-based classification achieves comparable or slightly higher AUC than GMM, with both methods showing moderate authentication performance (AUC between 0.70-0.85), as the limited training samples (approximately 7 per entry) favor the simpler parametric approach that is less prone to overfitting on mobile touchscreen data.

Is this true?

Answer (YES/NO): NO